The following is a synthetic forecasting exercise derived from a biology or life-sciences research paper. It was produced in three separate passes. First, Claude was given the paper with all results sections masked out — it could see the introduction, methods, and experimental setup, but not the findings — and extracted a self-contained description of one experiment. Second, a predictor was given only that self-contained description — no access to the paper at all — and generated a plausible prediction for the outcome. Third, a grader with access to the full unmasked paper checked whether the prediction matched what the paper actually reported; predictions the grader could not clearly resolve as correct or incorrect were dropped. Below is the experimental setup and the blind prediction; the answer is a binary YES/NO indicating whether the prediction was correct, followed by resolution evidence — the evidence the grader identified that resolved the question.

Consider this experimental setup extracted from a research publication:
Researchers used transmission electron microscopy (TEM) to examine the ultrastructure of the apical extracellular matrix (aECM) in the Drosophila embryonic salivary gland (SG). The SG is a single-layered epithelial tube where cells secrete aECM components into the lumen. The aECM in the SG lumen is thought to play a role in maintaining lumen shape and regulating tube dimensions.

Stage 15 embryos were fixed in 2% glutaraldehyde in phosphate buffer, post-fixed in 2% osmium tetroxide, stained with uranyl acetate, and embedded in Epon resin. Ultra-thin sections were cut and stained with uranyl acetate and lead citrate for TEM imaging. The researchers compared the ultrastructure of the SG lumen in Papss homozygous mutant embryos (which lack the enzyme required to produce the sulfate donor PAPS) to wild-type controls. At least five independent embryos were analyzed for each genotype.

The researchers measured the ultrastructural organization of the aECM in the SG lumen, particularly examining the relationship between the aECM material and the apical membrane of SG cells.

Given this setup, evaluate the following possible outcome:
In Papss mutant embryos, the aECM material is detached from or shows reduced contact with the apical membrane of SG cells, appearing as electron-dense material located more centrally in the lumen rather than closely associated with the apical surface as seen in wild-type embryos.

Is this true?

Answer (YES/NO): NO